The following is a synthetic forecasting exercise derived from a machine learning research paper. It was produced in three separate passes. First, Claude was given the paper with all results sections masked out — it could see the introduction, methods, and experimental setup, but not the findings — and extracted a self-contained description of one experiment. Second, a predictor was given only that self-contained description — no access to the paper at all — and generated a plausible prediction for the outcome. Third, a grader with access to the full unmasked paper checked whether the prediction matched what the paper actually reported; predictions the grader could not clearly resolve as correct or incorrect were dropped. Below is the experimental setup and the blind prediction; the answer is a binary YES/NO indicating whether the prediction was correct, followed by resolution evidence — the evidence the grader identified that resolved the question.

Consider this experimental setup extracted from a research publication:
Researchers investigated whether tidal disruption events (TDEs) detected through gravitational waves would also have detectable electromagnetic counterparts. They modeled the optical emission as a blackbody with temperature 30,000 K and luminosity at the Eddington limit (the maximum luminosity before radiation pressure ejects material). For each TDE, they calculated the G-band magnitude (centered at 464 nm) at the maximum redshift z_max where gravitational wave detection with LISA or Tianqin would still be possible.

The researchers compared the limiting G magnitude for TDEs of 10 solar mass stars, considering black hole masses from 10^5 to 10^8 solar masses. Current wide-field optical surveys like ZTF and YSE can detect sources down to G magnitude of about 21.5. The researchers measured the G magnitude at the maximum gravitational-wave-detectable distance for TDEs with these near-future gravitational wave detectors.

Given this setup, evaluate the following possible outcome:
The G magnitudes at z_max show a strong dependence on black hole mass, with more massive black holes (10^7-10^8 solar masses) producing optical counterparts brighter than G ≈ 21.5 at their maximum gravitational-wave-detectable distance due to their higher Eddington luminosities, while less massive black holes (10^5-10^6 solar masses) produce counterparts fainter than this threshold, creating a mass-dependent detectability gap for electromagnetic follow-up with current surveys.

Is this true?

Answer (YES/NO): NO